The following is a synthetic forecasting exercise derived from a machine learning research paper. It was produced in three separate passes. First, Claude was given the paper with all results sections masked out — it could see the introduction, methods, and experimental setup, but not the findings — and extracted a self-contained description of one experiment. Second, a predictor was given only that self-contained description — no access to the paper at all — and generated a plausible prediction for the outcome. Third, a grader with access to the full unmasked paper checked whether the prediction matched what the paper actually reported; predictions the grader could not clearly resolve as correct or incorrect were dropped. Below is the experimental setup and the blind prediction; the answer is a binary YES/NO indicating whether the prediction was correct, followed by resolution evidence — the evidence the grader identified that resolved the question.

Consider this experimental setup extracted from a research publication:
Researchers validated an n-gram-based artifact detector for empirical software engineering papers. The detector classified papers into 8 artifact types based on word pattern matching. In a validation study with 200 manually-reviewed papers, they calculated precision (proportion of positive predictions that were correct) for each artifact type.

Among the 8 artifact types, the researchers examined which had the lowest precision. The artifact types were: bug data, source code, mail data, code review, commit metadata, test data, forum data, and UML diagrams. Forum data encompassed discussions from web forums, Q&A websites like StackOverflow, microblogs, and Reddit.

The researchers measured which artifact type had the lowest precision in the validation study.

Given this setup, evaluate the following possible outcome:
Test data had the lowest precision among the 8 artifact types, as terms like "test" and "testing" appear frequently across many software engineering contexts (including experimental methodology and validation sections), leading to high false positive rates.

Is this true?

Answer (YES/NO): NO